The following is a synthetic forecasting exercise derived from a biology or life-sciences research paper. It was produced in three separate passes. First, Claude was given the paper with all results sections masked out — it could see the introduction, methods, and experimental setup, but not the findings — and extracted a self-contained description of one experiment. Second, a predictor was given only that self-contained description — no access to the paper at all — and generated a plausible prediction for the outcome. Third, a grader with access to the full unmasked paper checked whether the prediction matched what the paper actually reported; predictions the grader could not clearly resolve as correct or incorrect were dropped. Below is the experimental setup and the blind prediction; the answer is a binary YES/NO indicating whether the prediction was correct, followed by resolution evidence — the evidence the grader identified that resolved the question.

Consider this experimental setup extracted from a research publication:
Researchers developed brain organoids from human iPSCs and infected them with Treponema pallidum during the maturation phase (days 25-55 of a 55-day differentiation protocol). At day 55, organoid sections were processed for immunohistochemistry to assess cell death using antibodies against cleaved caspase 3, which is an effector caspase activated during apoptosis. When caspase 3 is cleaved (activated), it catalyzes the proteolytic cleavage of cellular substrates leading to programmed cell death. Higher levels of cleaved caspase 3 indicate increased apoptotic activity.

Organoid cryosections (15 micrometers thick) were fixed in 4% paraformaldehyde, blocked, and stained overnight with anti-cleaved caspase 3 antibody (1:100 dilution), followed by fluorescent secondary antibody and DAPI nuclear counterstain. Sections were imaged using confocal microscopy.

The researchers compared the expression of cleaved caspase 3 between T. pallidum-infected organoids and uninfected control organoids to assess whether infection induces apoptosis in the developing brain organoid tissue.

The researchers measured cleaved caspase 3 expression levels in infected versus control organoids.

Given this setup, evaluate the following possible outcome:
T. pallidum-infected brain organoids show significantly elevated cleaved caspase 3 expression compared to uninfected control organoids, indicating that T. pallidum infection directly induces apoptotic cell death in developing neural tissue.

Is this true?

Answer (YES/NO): NO